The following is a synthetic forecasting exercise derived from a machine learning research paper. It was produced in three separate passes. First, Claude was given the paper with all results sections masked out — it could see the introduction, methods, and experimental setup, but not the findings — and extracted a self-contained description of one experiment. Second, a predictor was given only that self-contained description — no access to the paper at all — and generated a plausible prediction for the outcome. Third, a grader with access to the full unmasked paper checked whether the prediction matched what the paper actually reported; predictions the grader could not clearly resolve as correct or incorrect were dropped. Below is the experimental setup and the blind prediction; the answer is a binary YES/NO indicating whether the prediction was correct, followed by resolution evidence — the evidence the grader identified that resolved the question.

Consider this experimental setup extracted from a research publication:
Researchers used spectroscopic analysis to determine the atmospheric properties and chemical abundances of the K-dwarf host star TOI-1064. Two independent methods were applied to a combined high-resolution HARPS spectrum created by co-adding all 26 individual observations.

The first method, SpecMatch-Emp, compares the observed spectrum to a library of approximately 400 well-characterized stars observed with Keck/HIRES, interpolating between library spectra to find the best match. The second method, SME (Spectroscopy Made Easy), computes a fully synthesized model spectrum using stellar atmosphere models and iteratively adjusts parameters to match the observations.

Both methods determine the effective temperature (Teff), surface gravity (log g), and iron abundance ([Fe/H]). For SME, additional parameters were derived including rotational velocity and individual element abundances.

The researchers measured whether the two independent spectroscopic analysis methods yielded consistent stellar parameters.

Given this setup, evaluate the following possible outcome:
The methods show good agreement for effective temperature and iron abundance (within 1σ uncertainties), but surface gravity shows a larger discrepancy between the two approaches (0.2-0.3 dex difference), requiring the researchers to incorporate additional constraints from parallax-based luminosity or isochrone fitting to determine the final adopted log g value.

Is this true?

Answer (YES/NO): NO